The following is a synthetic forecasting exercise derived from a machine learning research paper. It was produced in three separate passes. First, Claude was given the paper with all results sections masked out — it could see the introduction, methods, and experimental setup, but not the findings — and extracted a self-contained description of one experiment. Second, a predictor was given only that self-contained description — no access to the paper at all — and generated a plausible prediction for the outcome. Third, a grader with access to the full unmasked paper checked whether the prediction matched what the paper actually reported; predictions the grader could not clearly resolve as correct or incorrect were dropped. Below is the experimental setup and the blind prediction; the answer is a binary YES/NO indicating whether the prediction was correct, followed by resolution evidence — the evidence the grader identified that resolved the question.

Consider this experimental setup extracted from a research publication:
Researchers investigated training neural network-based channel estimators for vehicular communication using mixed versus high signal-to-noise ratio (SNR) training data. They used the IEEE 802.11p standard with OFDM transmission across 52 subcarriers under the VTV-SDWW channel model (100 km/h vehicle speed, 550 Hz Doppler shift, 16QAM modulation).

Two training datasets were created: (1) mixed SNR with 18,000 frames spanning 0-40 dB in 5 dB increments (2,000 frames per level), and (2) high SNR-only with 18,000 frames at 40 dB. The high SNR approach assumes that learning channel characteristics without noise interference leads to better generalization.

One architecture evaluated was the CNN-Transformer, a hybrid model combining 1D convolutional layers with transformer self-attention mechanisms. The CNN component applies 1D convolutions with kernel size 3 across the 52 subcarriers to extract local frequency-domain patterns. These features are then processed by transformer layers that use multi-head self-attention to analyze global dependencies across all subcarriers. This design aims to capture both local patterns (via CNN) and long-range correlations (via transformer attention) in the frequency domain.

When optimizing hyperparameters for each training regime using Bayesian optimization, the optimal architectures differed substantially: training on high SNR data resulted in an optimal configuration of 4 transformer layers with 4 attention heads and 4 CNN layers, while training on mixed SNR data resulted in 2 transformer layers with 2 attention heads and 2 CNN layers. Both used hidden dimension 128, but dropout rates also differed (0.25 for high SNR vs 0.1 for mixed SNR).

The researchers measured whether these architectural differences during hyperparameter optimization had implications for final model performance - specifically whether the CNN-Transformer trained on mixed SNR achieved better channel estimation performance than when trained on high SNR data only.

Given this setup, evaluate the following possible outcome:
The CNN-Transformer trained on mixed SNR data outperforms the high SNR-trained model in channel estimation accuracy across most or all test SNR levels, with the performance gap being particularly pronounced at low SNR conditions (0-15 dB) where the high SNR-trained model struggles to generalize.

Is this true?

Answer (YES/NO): YES